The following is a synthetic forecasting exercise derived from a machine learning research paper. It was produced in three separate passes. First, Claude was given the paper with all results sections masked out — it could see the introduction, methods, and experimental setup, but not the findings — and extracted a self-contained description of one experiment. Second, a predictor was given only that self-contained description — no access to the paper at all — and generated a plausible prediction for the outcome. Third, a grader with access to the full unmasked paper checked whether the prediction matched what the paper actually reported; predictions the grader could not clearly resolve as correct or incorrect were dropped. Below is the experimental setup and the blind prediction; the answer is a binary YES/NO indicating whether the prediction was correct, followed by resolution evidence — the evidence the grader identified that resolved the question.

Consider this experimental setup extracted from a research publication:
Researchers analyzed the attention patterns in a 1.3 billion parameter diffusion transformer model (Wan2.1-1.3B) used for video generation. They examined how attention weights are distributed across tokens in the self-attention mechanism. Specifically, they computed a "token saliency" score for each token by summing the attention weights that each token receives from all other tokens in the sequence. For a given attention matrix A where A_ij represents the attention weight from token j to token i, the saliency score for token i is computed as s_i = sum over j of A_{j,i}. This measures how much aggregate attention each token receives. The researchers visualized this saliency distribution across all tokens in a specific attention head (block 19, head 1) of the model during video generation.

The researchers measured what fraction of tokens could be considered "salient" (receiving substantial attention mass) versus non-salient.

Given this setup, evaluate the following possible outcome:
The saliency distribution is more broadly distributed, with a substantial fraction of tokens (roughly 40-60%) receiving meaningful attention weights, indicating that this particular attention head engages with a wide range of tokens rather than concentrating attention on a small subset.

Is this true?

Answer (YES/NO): NO